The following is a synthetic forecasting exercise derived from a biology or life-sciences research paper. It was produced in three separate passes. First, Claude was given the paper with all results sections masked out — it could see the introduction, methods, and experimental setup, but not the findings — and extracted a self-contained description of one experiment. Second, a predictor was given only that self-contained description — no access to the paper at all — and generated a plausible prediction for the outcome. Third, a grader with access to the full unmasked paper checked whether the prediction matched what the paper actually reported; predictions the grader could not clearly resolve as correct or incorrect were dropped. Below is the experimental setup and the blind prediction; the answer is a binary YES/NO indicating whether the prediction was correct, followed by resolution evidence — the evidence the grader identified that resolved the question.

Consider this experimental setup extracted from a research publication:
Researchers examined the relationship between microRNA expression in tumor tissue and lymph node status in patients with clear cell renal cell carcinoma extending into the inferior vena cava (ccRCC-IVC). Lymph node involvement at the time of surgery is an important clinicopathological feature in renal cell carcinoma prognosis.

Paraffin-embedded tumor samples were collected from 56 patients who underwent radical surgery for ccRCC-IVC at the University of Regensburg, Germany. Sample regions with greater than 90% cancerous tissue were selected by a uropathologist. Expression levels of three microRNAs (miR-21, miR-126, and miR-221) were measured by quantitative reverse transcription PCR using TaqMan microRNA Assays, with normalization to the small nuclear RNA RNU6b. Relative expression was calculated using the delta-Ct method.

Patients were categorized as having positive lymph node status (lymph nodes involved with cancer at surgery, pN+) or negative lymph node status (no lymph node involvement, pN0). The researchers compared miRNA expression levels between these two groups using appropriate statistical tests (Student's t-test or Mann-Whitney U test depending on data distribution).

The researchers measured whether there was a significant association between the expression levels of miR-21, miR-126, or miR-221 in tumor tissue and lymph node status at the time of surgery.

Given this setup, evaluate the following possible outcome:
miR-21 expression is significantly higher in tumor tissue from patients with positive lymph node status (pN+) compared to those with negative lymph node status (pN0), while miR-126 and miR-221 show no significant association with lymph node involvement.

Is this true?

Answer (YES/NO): NO